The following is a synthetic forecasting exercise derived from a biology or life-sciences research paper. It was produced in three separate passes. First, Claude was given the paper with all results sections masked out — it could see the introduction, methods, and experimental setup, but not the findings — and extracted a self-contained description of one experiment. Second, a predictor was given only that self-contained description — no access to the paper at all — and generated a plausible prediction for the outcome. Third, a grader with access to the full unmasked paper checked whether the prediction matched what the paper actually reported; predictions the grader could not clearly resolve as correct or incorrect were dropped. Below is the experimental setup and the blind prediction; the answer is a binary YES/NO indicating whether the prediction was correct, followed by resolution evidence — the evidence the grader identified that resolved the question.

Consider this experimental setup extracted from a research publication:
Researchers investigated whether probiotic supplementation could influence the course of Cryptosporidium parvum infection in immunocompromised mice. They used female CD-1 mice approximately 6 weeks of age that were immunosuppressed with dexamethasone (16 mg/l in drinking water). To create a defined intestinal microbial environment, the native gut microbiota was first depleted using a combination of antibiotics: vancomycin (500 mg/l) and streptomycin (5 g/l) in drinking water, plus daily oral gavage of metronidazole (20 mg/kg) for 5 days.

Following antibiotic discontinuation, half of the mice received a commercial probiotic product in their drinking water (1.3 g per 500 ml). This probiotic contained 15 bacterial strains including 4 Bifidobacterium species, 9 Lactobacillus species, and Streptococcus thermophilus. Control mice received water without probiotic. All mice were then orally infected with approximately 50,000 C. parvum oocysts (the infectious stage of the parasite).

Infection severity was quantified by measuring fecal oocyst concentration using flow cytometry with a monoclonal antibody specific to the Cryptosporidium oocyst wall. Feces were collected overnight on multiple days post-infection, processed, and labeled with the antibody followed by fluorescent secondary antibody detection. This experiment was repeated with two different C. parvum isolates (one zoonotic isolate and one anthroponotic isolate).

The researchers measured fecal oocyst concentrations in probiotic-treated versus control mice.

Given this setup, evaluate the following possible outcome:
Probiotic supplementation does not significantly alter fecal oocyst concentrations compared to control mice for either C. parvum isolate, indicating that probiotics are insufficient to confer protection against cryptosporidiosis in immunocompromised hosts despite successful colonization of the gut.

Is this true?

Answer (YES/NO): NO